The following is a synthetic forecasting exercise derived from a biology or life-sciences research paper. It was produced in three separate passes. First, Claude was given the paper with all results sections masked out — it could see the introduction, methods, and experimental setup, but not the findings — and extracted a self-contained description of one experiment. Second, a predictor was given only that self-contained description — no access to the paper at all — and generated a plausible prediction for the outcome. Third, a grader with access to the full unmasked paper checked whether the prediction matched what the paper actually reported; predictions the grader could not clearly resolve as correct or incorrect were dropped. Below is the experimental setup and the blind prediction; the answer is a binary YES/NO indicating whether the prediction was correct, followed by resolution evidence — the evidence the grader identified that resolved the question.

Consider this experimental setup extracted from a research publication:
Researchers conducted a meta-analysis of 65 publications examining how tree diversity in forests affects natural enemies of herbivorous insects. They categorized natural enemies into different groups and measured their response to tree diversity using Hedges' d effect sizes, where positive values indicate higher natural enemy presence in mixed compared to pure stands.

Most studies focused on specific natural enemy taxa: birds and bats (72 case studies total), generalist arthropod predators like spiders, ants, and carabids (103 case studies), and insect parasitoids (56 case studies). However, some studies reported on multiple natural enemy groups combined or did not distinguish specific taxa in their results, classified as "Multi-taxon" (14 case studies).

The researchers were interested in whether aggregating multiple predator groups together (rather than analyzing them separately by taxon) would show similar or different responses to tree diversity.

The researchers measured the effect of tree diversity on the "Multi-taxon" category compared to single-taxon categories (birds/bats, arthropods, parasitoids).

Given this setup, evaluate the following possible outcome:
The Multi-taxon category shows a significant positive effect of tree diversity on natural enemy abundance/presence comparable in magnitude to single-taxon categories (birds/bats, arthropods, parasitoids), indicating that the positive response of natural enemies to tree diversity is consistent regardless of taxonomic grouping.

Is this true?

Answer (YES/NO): NO